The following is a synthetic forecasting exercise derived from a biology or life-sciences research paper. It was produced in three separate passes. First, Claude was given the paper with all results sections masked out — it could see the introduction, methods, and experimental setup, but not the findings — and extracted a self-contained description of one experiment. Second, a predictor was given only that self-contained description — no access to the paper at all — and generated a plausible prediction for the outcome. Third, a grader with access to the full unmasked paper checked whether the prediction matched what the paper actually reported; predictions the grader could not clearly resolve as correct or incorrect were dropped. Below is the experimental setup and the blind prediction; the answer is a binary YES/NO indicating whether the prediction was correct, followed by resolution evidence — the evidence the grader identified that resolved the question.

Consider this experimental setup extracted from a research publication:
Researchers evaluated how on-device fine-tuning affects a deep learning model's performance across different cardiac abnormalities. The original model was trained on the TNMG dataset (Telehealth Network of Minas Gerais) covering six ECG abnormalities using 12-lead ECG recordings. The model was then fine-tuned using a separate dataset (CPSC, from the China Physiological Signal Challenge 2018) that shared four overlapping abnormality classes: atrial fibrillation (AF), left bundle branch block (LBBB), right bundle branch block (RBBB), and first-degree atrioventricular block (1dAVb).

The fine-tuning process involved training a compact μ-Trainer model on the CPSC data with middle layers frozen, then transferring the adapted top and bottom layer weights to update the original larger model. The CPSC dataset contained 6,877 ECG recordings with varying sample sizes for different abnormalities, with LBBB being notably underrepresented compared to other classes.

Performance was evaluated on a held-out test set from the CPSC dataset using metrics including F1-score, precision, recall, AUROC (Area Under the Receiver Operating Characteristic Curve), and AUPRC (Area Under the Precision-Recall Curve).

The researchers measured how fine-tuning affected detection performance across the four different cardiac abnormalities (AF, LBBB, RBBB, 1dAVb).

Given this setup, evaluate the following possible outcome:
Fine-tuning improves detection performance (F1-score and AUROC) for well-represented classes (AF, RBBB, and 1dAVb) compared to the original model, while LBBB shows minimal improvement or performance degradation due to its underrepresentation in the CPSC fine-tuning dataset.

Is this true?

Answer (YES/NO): NO